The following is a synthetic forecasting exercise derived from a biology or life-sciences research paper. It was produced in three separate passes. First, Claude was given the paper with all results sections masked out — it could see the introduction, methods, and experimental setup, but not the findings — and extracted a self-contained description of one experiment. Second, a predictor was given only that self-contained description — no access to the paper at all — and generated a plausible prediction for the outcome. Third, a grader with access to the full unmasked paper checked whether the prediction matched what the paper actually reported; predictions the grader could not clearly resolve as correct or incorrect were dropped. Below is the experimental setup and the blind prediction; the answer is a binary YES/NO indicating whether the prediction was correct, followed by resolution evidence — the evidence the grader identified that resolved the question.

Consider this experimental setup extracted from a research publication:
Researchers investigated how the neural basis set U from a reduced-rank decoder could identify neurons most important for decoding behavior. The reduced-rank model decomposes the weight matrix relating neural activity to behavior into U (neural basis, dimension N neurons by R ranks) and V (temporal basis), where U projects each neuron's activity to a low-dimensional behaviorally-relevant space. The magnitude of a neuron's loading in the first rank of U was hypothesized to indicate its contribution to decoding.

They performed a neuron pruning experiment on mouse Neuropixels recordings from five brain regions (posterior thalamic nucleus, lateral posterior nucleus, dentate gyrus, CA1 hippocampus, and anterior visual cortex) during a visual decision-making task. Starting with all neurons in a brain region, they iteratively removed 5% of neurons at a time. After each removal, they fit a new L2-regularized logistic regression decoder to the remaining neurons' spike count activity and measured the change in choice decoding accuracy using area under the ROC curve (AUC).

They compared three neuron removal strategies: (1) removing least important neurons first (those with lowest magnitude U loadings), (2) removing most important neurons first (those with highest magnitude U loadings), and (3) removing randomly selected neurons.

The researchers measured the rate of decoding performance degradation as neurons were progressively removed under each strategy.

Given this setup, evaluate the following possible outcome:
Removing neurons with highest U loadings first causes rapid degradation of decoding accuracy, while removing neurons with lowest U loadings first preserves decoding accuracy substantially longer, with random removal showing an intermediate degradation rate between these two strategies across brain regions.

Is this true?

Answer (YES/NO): YES